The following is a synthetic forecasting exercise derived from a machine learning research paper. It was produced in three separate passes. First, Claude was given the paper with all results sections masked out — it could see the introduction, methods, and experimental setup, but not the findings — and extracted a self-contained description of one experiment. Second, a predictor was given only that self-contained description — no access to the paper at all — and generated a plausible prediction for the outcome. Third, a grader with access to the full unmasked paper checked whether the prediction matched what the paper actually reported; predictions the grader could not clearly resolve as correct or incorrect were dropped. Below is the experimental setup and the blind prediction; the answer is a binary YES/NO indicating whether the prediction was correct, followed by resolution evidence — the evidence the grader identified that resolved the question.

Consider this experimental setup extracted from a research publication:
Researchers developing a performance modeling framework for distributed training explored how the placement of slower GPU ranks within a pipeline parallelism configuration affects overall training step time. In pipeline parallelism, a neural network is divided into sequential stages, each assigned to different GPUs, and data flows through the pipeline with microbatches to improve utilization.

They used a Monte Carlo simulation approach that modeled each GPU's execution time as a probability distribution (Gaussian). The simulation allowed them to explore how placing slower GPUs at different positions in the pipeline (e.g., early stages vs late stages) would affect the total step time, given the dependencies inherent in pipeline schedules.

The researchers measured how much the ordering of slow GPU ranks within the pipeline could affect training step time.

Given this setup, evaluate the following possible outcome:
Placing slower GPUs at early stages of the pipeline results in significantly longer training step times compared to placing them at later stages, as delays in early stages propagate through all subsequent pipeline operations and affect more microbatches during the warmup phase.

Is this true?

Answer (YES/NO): NO